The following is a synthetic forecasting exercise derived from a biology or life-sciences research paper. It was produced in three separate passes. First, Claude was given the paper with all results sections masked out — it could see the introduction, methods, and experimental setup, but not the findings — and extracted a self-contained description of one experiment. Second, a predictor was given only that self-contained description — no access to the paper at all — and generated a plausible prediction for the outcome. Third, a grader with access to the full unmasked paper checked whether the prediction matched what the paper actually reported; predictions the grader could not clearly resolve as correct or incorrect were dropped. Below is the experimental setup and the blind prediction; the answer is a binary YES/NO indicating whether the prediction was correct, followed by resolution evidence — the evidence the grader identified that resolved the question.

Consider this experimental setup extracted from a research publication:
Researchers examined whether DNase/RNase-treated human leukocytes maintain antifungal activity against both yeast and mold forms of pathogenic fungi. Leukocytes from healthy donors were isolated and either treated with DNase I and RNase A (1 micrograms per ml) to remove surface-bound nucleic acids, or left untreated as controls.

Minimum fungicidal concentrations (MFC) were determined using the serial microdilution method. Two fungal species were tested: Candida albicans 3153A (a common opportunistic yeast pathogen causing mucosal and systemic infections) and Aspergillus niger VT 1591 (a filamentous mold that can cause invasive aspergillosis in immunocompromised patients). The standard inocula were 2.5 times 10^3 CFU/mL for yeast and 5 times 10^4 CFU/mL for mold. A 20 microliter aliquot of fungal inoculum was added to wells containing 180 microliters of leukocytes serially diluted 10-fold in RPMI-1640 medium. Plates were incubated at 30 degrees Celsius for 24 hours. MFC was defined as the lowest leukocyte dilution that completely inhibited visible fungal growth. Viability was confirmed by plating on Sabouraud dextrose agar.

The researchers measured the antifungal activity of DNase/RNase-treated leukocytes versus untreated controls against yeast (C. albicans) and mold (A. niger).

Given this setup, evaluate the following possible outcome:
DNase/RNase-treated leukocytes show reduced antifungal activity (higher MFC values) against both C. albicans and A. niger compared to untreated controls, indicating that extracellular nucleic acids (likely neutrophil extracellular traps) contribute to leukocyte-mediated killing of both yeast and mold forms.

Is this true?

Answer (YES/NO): NO